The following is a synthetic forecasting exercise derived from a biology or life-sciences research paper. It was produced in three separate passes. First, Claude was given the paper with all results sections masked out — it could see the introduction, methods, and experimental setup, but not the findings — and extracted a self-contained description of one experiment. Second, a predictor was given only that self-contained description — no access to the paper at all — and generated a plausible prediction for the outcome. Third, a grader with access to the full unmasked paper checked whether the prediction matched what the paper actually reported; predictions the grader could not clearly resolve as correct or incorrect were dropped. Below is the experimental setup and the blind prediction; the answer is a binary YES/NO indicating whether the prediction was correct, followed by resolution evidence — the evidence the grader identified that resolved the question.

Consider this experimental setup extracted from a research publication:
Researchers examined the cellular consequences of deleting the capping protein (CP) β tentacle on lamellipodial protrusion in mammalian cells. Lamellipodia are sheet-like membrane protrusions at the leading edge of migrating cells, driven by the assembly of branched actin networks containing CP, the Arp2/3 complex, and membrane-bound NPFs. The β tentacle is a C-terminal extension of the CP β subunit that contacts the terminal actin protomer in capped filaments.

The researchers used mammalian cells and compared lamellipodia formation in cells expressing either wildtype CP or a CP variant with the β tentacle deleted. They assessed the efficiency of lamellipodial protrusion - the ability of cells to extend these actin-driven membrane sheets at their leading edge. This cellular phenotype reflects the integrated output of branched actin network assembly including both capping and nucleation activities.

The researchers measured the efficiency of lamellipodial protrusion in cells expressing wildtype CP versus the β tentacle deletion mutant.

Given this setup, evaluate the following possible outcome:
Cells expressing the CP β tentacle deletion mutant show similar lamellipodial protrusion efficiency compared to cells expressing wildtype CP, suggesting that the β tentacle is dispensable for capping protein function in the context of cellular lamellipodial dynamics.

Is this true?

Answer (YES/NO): NO